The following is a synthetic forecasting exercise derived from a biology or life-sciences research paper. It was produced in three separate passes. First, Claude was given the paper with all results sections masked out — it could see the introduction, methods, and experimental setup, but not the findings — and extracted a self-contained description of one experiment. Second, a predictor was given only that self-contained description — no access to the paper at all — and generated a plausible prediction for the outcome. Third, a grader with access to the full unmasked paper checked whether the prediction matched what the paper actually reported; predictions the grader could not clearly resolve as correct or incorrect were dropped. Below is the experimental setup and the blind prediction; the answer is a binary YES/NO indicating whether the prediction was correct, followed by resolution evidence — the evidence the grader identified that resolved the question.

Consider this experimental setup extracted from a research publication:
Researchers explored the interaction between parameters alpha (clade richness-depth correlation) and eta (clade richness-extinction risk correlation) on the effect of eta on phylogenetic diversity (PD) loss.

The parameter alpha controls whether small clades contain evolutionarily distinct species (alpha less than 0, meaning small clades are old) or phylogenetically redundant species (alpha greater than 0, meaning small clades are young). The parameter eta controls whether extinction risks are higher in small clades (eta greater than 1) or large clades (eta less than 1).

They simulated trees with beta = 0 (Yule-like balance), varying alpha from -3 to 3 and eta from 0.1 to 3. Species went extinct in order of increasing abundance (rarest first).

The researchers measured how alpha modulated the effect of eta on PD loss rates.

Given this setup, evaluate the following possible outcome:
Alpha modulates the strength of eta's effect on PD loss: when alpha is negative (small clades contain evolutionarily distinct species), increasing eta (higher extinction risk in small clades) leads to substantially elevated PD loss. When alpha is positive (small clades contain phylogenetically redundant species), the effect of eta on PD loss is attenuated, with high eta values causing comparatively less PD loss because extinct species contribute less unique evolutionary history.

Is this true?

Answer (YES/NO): YES